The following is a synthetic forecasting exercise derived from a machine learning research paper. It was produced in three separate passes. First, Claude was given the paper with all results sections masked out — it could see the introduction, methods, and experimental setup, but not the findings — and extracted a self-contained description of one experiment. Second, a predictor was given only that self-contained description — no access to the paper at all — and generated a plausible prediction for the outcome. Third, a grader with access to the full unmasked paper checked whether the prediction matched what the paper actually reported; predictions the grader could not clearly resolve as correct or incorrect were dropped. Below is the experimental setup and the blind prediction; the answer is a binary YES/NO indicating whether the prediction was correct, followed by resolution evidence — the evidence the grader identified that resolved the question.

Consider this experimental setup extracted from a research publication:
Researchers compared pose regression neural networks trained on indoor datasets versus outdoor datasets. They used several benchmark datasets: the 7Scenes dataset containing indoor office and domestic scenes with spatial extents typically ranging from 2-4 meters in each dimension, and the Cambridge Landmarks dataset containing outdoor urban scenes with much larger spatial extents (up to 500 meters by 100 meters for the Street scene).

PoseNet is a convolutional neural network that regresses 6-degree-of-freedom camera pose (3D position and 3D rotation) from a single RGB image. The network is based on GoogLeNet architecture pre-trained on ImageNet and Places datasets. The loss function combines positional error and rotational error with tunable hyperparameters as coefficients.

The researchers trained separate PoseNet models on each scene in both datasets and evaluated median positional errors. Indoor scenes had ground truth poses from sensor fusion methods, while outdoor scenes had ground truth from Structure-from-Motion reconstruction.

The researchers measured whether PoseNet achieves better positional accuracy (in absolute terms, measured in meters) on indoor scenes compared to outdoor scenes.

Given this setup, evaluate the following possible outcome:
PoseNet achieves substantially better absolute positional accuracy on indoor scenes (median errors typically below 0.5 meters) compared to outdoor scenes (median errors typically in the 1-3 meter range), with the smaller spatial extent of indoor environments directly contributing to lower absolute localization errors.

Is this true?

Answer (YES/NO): YES